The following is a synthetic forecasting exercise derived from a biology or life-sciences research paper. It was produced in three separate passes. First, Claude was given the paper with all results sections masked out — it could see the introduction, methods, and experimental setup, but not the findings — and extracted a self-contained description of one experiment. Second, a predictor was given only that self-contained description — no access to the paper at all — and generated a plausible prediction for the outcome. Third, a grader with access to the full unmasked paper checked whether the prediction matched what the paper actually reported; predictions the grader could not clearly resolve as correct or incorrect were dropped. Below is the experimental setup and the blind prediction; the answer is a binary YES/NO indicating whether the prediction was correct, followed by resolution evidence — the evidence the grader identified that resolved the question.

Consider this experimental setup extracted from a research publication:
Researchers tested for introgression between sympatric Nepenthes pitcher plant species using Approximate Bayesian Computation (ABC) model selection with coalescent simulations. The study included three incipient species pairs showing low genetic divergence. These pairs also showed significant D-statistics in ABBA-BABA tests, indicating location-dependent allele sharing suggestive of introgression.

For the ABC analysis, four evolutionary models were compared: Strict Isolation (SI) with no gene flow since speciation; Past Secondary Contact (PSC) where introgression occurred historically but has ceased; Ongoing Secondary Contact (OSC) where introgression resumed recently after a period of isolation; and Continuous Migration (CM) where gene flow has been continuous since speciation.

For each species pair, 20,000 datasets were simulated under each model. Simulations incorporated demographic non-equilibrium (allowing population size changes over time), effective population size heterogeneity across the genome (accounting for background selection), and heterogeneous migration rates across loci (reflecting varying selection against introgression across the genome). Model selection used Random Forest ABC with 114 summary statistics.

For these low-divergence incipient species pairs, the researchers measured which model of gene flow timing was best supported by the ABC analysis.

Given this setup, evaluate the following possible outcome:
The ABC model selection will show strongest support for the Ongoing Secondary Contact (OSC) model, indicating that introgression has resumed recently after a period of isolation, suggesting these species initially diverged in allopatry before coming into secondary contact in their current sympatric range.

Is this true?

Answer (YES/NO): NO